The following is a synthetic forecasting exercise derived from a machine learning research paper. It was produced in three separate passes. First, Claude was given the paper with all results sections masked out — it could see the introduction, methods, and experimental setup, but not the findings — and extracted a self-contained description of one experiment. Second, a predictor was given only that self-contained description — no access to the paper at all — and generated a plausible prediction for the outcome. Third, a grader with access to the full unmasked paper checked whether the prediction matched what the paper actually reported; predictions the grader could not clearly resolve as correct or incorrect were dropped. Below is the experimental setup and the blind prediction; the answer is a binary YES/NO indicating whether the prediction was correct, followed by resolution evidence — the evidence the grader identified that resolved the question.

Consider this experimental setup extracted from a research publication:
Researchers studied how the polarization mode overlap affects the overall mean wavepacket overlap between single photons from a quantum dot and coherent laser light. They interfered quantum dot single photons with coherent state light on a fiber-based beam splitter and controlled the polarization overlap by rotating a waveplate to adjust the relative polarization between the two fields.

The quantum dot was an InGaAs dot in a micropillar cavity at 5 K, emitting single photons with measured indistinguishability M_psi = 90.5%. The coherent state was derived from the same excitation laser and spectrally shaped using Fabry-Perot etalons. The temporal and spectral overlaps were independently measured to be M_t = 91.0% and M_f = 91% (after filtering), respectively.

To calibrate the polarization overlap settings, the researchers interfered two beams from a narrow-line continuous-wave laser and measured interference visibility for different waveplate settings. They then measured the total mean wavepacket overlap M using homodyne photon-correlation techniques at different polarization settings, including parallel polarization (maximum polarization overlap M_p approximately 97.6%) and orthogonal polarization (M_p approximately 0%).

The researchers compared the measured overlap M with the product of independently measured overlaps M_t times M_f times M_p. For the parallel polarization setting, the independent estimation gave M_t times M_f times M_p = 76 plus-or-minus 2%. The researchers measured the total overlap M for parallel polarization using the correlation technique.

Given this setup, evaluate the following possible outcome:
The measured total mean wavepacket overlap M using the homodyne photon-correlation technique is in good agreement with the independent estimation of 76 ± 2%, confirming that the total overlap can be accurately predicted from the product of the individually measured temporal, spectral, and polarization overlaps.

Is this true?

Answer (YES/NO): YES